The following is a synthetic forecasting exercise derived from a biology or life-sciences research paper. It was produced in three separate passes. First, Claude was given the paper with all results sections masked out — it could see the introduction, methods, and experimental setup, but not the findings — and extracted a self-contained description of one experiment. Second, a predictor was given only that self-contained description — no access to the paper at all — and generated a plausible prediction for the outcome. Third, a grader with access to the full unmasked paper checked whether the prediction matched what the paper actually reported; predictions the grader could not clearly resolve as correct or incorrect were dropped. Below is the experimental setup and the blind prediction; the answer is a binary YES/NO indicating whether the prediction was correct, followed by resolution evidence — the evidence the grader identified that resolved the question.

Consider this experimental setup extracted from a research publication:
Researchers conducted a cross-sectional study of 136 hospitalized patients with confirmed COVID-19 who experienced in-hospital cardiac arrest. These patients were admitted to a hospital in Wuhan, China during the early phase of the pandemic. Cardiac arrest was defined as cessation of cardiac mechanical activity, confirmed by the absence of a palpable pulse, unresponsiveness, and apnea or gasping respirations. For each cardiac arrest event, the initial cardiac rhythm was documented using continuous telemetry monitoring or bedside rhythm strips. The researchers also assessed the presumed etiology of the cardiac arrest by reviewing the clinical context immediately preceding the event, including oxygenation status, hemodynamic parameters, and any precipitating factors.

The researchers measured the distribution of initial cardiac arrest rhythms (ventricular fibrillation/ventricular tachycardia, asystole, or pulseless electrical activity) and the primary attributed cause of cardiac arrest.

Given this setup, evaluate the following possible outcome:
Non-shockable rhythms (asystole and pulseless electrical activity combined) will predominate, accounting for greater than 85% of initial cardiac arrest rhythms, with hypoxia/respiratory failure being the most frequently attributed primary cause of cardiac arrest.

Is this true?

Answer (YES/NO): YES